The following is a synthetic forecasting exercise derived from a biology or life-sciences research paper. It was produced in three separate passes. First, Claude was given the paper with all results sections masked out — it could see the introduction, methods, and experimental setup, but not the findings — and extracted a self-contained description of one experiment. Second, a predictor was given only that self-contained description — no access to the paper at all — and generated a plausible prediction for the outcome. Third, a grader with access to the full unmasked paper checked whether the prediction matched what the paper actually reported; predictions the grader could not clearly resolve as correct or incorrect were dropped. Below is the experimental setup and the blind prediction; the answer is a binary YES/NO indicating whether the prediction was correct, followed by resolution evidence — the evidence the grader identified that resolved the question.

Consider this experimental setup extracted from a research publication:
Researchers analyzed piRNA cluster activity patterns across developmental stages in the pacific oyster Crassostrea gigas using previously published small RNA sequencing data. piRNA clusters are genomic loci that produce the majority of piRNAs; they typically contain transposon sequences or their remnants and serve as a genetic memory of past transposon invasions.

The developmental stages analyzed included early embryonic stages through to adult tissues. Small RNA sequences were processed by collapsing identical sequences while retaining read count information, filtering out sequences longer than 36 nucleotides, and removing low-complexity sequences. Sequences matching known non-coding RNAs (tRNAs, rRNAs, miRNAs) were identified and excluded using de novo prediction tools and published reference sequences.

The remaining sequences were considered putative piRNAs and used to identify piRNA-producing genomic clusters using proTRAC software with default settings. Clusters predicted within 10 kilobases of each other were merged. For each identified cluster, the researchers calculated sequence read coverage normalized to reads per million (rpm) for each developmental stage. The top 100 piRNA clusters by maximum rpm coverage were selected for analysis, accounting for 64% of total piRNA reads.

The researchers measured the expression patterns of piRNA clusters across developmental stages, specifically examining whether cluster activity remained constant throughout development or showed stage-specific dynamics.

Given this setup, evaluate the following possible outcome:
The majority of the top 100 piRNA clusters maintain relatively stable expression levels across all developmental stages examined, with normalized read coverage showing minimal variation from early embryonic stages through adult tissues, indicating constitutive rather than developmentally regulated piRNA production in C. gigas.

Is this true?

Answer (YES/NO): NO